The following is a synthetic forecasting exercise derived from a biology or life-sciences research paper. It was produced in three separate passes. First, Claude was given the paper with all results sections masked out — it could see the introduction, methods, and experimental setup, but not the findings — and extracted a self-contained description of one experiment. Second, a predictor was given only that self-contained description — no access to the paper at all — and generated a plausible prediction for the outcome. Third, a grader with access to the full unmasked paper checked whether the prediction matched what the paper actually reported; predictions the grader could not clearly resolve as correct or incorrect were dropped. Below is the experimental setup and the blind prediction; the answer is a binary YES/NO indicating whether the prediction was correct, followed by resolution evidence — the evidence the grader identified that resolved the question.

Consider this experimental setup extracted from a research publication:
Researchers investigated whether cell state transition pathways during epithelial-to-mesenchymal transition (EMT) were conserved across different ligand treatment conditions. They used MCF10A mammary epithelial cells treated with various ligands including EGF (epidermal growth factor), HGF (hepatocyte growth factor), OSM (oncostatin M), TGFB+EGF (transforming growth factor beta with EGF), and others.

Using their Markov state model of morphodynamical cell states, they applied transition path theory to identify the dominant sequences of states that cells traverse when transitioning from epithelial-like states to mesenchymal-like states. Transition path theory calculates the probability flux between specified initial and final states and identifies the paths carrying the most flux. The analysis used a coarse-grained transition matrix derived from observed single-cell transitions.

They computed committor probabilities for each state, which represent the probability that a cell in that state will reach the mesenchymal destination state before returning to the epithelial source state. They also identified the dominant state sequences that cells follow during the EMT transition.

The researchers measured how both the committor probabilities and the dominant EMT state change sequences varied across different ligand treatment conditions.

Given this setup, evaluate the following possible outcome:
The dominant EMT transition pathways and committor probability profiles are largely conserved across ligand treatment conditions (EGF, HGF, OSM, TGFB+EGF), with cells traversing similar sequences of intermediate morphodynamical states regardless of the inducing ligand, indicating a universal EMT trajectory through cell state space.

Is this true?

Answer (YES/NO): NO